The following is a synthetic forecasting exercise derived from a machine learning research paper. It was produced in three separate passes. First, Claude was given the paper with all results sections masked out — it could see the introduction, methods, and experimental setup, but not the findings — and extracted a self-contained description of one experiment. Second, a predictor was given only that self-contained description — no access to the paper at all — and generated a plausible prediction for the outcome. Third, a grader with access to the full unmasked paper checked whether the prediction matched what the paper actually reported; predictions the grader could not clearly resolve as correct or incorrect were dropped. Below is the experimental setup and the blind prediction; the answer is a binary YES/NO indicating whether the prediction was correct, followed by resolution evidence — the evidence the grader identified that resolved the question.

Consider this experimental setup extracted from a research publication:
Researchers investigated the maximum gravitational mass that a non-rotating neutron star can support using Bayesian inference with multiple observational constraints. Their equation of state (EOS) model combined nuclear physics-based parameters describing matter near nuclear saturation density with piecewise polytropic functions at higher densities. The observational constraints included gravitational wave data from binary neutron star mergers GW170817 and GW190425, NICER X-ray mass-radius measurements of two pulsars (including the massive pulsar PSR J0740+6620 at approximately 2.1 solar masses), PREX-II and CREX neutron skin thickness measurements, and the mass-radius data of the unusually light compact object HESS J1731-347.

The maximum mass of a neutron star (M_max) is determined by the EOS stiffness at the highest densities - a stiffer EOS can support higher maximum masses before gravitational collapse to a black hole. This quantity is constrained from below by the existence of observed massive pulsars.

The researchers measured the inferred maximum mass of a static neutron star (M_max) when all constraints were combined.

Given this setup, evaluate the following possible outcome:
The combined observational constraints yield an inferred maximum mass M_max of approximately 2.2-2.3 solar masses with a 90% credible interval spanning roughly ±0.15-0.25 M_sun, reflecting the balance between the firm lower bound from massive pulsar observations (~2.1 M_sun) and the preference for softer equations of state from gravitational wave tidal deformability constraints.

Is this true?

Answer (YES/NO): NO